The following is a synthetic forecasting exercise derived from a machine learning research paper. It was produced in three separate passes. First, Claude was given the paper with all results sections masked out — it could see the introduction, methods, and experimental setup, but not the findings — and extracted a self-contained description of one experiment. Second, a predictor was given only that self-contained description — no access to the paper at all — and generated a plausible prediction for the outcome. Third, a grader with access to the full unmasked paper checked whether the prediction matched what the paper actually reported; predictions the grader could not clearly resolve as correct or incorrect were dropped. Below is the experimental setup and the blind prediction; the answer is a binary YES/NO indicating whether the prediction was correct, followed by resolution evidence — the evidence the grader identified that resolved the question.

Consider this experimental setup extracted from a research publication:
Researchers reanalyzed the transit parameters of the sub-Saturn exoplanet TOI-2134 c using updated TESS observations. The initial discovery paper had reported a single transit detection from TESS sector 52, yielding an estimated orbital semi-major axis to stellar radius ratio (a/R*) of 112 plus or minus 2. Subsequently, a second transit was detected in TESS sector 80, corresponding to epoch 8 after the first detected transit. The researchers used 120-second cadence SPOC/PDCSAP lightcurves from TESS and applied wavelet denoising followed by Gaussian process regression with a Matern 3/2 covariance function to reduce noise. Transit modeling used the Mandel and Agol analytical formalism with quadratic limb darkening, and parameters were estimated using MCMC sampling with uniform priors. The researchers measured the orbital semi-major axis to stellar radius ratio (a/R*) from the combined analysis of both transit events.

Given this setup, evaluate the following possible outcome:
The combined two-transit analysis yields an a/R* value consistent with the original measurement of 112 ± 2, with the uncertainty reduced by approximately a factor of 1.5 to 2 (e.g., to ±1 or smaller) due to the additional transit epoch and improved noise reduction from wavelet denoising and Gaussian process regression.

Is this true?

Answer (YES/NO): NO